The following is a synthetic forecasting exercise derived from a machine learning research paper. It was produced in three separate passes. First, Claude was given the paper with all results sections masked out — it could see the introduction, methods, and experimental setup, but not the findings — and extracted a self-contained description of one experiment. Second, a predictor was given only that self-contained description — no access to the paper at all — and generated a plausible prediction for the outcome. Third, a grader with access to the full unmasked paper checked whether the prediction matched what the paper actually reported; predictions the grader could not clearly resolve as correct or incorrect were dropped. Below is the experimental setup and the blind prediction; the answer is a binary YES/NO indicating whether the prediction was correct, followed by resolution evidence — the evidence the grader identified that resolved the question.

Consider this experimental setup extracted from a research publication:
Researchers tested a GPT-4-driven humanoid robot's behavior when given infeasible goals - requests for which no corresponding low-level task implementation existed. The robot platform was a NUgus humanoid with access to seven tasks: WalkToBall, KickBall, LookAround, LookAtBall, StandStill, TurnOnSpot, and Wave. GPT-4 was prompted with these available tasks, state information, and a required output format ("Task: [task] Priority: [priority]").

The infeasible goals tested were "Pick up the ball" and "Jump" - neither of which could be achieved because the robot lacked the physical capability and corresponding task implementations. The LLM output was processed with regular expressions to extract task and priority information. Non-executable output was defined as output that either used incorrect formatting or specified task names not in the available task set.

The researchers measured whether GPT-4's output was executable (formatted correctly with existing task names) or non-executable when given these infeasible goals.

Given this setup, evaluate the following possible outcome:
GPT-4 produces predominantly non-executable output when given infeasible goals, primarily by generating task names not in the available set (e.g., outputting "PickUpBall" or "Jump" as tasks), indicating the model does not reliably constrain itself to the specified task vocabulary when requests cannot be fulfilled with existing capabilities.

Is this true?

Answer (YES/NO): NO